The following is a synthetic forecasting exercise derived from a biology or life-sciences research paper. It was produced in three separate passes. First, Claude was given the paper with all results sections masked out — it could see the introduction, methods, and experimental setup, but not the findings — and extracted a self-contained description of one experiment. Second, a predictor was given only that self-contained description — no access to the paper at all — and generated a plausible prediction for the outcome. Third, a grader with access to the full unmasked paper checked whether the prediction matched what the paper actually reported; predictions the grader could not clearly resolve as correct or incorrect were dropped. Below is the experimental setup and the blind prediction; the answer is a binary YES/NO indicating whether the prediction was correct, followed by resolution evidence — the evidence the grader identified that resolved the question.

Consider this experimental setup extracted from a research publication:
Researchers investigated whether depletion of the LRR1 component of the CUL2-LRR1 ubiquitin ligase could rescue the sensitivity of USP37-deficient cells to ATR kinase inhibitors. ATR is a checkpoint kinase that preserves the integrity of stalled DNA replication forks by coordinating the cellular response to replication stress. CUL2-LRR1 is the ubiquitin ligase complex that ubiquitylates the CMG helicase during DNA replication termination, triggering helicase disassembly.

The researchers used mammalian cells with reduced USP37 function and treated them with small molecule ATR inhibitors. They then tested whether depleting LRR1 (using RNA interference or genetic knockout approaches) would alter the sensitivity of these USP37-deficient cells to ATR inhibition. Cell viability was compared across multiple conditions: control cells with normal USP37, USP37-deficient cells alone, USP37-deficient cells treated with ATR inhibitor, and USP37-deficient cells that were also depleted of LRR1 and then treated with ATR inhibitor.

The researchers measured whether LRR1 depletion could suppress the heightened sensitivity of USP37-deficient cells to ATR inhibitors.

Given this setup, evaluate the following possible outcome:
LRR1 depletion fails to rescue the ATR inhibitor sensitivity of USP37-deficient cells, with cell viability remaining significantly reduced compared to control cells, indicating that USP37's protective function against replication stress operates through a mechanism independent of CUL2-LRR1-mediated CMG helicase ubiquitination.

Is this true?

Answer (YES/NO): NO